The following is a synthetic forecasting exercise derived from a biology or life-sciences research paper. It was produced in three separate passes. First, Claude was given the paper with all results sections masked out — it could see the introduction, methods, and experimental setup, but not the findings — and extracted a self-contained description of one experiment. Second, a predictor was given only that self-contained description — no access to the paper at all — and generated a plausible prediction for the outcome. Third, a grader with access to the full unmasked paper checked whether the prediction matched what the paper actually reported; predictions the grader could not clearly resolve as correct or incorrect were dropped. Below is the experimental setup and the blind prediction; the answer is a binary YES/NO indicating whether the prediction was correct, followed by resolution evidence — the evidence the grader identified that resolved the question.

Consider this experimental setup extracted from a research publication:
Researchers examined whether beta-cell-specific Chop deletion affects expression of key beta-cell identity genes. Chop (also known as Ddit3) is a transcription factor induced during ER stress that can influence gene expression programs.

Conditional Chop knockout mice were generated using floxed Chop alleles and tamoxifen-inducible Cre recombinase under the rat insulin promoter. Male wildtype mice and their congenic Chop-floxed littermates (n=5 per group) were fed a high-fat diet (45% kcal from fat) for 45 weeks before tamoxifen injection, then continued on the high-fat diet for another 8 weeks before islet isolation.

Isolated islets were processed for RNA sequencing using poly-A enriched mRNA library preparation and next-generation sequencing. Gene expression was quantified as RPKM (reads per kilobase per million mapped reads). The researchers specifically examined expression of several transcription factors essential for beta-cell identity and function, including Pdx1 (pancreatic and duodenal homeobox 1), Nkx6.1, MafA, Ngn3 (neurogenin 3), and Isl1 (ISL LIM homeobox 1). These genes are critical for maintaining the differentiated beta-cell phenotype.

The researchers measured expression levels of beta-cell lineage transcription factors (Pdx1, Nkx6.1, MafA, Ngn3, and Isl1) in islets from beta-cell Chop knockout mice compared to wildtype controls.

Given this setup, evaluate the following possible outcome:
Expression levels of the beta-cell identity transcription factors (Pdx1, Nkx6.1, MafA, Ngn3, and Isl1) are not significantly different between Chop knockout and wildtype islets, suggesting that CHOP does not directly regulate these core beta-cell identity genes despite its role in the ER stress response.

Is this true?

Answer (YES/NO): YES